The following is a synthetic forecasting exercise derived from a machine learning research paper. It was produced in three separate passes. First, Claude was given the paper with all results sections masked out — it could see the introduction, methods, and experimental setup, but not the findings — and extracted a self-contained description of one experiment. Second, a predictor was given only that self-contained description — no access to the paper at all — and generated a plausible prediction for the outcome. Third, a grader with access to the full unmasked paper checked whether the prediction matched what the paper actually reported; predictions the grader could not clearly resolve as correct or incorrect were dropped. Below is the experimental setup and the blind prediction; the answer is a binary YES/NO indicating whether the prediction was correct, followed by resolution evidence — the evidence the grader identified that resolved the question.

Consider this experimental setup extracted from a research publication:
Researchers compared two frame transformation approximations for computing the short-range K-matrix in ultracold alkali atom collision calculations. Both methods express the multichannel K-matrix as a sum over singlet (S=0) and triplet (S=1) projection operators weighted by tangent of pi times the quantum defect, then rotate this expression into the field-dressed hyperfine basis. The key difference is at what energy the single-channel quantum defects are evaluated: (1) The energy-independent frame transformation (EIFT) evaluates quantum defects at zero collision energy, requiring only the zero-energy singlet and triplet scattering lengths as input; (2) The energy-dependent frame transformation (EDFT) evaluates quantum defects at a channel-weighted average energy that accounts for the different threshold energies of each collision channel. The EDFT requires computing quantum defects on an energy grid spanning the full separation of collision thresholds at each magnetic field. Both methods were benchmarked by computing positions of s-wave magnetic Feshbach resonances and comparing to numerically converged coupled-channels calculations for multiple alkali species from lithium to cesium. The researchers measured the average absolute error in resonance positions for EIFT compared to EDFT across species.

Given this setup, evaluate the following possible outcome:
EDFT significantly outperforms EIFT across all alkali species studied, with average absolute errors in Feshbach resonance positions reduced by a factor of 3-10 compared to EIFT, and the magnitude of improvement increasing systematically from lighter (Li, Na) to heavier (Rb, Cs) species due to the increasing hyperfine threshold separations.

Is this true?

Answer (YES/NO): NO